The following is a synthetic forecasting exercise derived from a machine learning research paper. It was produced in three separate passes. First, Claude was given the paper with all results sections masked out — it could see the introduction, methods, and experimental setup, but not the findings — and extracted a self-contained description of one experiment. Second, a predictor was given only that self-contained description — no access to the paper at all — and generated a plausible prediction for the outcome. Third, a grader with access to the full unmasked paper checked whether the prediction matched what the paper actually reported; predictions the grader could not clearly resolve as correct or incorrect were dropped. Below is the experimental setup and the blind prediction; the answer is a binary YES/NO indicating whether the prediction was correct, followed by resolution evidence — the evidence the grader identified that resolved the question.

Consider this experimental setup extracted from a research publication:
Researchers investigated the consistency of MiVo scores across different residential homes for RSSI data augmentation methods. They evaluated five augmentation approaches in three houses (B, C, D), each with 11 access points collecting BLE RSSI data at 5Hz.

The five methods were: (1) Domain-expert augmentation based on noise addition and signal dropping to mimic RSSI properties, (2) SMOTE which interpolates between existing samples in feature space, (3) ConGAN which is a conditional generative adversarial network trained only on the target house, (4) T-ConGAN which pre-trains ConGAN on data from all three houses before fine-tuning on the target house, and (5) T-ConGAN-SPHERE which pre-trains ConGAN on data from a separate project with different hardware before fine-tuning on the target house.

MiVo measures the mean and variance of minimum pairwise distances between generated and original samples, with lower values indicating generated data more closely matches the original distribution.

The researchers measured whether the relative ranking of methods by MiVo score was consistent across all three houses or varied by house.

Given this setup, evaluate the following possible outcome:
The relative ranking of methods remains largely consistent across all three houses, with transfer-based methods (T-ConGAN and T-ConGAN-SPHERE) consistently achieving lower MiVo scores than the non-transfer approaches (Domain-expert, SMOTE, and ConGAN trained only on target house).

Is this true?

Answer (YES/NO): NO